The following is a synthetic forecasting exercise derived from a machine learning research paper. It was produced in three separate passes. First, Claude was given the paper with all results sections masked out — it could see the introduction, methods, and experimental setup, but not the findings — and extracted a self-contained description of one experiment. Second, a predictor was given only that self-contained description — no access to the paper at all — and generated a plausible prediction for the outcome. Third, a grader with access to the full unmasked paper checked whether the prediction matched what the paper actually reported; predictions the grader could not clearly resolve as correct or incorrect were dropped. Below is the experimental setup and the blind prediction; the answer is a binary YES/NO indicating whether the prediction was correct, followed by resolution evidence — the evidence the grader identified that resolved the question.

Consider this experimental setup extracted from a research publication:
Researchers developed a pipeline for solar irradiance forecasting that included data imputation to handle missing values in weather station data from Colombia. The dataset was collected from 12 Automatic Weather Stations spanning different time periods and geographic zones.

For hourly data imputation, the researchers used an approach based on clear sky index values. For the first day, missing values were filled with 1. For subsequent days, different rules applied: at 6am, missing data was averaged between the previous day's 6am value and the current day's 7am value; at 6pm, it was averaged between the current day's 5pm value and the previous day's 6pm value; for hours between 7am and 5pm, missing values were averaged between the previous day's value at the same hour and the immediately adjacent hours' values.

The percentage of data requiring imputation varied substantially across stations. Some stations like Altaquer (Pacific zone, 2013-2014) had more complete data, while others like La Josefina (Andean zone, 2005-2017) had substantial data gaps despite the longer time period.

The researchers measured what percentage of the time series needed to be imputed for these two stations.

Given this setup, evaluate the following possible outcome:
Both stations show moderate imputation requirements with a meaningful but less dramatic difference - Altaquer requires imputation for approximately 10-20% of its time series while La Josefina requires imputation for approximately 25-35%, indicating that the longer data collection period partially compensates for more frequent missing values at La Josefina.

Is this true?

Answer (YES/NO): NO